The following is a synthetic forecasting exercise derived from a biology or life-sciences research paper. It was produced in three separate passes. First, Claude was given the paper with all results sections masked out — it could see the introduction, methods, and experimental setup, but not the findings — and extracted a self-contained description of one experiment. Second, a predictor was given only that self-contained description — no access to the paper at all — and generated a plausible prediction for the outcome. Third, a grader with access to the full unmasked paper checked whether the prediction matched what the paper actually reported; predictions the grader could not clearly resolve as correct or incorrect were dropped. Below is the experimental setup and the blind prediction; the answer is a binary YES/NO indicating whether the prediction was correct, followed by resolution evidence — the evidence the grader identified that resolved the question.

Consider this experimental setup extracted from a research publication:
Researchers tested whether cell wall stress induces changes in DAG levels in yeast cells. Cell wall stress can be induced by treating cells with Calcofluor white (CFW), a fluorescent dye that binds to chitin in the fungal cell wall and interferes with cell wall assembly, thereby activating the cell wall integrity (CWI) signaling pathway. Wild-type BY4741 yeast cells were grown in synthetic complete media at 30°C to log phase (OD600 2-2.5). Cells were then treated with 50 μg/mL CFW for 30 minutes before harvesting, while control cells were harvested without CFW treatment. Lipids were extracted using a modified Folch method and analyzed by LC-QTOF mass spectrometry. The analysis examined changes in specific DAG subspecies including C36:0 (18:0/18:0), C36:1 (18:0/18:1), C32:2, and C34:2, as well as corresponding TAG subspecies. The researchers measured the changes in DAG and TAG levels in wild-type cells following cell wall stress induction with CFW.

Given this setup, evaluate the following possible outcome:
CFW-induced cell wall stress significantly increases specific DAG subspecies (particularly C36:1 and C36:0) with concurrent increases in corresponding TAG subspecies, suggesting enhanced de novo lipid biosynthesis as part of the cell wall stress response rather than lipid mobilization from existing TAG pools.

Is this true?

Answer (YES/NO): NO